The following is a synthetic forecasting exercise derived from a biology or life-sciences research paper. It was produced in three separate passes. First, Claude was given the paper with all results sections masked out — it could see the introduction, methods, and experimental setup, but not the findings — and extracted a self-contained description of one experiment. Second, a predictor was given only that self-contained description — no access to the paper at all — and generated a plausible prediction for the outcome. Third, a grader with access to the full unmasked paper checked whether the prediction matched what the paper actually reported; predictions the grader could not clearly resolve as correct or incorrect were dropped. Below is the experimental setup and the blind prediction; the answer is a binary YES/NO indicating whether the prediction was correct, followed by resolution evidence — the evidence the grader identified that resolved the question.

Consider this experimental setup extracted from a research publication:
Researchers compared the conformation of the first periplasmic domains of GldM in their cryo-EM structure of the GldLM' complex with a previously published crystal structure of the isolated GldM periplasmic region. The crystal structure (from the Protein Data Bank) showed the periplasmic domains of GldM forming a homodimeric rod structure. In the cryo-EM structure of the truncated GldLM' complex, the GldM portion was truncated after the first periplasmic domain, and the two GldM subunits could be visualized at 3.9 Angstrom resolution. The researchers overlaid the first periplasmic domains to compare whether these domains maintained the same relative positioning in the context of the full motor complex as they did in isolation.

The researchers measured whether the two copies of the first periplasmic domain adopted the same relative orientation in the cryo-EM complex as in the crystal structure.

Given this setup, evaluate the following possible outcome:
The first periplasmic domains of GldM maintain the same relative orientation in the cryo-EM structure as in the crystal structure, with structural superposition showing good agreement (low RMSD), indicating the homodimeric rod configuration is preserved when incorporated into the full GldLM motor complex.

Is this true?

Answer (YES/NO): NO